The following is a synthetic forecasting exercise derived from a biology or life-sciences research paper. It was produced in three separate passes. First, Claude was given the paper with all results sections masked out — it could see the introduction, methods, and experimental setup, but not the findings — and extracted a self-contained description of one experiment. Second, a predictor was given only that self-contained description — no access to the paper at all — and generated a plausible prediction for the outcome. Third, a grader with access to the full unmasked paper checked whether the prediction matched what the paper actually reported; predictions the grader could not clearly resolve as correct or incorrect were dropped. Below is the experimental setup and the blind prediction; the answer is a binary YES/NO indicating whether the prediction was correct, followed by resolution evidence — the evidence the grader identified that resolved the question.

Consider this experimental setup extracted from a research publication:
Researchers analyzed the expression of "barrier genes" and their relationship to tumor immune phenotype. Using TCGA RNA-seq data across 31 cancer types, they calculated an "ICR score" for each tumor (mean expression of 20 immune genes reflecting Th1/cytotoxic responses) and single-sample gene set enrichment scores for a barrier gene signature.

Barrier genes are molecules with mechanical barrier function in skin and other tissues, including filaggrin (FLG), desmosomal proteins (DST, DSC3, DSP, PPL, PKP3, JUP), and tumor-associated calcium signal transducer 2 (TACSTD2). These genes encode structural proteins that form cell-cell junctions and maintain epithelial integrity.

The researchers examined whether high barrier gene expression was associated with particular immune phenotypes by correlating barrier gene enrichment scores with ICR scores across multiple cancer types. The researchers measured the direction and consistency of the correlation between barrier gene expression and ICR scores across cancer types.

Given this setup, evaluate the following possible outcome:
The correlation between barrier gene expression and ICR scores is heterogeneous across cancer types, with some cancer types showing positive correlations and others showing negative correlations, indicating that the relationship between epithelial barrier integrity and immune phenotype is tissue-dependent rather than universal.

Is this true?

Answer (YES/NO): NO